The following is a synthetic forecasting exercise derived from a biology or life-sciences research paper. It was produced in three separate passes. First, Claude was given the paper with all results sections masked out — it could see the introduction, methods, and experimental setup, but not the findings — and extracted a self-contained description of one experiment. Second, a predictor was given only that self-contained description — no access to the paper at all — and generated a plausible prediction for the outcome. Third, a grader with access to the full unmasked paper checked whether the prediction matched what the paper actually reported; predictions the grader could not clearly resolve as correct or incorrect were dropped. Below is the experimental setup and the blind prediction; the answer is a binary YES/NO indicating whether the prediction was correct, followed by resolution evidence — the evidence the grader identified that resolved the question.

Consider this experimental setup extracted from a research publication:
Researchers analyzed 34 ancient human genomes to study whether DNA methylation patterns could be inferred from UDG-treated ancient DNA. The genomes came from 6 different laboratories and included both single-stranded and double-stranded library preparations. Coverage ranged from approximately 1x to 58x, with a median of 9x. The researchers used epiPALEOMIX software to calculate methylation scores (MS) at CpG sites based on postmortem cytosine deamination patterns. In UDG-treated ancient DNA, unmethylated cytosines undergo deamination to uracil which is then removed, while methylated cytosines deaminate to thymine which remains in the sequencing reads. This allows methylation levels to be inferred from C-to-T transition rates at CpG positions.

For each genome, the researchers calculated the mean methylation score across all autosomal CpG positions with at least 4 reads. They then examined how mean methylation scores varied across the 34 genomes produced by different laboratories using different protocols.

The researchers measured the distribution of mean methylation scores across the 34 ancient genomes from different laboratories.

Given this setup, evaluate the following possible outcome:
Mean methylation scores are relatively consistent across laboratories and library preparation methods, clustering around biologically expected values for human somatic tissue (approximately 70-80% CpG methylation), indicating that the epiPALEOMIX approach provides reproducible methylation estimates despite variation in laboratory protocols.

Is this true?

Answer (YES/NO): NO